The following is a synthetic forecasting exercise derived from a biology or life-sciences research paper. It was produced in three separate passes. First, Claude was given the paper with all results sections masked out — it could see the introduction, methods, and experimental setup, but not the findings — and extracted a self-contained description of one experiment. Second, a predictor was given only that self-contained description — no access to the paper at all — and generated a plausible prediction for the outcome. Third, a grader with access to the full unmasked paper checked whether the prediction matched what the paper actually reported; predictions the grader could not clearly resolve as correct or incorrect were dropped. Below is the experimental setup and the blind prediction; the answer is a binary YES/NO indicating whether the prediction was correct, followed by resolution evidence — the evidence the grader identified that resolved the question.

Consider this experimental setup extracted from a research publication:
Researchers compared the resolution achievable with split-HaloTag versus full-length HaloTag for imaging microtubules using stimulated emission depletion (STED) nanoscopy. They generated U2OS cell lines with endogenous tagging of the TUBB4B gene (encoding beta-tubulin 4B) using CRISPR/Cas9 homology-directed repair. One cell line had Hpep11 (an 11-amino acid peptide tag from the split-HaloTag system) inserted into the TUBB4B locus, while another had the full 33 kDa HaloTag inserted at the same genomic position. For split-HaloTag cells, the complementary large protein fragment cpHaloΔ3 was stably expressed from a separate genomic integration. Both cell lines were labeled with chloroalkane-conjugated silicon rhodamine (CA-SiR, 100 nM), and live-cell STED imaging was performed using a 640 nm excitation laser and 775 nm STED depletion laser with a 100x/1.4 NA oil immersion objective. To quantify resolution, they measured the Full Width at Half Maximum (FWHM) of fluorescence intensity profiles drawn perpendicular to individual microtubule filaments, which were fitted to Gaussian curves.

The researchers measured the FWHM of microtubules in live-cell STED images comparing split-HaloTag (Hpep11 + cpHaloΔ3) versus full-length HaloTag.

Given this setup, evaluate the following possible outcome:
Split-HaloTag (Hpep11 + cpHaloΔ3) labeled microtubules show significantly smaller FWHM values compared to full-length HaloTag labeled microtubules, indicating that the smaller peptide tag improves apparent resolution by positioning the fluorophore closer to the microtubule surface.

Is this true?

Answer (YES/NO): NO